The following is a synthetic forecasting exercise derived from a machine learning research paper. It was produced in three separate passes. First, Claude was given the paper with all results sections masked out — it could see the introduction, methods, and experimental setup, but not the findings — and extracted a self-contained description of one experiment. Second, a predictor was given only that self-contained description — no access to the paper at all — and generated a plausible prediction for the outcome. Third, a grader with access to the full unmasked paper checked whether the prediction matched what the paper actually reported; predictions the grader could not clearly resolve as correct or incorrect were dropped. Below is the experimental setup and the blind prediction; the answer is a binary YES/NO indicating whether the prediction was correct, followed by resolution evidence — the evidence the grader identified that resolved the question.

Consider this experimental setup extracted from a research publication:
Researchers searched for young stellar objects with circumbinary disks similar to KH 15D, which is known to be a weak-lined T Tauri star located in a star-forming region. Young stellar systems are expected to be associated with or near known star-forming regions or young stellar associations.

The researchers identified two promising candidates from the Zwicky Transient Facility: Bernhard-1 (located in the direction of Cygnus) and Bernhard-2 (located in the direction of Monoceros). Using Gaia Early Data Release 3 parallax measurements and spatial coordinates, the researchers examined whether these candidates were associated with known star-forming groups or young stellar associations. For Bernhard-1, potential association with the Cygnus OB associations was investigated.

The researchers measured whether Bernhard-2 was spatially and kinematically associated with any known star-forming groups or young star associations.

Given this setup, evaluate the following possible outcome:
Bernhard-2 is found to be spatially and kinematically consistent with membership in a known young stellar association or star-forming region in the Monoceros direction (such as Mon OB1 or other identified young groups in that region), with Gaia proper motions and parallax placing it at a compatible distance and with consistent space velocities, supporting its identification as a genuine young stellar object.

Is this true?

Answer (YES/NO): NO